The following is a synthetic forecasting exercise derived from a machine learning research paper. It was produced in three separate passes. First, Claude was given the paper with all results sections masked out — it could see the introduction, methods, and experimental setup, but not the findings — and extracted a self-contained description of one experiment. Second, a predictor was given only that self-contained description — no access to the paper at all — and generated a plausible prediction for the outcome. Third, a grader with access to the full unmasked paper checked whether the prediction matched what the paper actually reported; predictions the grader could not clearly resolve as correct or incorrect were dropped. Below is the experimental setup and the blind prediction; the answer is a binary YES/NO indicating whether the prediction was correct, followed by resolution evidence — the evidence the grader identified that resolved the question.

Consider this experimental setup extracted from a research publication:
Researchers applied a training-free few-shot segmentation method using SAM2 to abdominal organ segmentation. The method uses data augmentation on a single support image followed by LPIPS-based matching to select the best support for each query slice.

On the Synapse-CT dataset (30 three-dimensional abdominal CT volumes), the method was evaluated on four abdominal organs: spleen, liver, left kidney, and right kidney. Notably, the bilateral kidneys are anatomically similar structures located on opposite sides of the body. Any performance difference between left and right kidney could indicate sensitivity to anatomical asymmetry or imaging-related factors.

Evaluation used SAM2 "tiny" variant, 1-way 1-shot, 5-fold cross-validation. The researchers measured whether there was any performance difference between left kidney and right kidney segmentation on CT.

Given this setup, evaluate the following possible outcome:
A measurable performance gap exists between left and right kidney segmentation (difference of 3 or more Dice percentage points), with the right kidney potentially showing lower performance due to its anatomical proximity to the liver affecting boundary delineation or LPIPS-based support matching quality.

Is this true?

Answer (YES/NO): YES